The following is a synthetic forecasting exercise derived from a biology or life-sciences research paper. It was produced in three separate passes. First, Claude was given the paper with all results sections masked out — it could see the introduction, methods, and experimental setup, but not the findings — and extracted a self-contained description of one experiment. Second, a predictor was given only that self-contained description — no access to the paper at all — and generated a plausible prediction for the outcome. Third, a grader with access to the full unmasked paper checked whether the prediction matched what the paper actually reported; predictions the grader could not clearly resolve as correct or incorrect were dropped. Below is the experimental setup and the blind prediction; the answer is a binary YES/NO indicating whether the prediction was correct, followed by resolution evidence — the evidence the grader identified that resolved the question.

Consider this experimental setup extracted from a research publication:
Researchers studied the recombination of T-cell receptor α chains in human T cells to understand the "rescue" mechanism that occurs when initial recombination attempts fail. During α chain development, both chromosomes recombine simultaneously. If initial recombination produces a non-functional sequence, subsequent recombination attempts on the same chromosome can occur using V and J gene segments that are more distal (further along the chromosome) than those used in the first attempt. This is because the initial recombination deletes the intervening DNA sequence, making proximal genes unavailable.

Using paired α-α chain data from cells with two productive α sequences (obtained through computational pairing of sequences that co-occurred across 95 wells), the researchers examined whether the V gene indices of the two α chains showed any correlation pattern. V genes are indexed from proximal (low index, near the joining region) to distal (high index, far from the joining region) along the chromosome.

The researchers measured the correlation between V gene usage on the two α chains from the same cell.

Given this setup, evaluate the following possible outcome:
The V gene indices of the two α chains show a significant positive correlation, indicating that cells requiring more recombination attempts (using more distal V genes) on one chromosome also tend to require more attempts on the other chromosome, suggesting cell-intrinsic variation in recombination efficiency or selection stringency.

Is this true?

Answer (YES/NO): NO